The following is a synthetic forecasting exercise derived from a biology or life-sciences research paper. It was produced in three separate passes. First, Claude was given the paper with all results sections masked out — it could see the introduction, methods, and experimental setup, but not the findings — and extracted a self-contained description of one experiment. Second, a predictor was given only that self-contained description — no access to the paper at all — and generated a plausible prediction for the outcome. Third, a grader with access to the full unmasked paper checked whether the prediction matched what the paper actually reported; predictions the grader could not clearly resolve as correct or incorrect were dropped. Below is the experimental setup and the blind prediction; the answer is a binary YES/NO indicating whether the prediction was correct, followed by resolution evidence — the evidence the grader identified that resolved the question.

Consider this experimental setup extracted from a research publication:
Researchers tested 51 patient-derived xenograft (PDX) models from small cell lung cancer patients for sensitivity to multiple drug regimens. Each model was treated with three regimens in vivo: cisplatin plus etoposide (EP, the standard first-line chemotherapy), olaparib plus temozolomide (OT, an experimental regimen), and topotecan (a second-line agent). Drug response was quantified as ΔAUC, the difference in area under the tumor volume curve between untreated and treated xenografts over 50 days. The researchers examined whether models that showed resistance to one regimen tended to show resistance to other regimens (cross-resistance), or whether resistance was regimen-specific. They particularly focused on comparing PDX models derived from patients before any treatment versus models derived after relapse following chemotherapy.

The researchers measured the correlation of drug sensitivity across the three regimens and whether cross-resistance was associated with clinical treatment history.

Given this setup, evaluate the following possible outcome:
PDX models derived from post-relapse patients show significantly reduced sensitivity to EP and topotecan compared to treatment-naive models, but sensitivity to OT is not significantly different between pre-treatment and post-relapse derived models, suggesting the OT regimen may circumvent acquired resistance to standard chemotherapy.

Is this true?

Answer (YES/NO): NO